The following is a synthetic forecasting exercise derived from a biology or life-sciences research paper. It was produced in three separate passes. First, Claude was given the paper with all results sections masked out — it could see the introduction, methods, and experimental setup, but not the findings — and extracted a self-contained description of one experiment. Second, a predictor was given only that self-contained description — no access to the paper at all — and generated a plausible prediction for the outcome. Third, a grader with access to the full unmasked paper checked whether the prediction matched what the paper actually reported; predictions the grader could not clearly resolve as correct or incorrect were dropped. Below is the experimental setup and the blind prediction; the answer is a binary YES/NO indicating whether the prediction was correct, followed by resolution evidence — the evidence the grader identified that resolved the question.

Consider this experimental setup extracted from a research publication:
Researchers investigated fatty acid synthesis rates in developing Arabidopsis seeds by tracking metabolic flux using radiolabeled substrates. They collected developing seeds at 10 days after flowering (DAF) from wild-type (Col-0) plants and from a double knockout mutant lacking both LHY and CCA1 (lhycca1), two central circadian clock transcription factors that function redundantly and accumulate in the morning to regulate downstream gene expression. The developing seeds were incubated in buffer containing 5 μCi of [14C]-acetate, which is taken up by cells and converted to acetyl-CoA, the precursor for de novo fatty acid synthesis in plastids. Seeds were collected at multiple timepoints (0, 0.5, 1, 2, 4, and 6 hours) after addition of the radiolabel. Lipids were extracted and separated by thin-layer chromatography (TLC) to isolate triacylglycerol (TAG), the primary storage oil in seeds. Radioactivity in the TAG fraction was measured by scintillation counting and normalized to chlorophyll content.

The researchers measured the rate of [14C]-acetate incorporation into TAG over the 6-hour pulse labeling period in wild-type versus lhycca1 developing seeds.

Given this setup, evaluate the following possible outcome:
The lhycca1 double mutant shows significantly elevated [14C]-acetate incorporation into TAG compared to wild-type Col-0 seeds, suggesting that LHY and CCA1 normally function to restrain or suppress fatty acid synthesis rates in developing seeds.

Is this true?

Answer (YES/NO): NO